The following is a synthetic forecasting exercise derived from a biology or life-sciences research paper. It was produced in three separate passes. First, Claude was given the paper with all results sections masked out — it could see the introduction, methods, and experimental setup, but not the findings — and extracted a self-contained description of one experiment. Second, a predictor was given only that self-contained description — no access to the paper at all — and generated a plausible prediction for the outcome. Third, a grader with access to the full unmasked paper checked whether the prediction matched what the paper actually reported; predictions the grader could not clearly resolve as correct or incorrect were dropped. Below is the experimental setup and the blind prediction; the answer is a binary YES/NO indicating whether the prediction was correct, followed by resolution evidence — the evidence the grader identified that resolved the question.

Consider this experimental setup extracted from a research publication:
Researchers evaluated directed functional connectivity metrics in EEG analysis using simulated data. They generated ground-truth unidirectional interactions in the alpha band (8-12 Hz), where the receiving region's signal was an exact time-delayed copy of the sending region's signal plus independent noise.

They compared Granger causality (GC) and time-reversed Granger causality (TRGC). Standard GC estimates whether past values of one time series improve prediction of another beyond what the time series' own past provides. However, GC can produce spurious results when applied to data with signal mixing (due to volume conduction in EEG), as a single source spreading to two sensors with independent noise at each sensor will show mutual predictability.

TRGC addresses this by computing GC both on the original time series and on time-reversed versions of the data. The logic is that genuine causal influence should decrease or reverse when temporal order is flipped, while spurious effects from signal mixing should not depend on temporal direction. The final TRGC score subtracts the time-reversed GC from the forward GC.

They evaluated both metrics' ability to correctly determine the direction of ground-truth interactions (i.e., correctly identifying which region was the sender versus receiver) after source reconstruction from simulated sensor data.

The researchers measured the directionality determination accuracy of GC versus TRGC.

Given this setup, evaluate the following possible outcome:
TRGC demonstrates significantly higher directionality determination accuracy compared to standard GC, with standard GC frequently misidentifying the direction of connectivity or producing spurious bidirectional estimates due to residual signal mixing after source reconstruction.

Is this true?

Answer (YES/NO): NO